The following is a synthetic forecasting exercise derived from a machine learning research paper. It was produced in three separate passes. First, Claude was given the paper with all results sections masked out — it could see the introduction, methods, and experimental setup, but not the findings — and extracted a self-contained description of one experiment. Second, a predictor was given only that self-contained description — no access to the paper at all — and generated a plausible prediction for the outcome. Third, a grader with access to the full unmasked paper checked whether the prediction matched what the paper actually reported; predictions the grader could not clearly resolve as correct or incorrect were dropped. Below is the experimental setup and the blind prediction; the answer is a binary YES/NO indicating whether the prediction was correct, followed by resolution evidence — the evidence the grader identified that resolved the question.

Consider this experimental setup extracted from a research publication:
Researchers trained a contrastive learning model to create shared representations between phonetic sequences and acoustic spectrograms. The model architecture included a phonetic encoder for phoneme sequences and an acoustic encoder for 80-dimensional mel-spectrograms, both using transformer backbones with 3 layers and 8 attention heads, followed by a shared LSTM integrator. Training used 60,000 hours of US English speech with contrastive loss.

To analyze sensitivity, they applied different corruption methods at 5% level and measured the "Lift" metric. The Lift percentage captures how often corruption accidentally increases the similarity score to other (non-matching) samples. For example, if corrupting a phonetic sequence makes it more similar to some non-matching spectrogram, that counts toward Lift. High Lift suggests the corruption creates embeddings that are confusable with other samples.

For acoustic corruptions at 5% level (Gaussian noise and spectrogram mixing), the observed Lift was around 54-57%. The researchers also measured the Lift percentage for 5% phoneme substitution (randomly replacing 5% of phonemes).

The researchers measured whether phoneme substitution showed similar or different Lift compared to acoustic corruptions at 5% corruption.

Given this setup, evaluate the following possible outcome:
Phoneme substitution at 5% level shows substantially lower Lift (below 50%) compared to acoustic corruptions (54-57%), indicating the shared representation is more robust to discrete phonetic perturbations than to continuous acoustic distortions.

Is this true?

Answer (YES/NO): NO